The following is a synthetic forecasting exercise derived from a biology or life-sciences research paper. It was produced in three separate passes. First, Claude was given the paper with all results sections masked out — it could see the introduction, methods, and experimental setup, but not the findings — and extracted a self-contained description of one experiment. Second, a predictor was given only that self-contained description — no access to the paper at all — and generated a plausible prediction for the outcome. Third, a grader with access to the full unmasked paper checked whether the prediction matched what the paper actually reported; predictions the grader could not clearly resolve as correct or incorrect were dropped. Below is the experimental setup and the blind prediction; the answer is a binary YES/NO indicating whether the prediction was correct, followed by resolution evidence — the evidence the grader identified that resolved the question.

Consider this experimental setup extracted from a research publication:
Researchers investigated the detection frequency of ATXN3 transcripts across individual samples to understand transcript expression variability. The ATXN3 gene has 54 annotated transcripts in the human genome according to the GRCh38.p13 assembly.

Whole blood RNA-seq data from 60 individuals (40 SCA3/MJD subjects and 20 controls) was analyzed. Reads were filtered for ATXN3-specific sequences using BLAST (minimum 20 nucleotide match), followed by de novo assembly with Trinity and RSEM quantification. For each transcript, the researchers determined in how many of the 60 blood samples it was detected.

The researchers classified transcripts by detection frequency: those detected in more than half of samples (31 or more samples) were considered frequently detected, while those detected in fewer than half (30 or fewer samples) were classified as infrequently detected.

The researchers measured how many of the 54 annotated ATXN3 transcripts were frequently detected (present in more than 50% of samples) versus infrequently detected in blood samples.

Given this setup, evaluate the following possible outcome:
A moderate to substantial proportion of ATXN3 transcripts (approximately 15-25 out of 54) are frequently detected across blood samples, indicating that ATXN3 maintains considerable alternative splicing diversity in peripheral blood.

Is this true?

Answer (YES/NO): NO